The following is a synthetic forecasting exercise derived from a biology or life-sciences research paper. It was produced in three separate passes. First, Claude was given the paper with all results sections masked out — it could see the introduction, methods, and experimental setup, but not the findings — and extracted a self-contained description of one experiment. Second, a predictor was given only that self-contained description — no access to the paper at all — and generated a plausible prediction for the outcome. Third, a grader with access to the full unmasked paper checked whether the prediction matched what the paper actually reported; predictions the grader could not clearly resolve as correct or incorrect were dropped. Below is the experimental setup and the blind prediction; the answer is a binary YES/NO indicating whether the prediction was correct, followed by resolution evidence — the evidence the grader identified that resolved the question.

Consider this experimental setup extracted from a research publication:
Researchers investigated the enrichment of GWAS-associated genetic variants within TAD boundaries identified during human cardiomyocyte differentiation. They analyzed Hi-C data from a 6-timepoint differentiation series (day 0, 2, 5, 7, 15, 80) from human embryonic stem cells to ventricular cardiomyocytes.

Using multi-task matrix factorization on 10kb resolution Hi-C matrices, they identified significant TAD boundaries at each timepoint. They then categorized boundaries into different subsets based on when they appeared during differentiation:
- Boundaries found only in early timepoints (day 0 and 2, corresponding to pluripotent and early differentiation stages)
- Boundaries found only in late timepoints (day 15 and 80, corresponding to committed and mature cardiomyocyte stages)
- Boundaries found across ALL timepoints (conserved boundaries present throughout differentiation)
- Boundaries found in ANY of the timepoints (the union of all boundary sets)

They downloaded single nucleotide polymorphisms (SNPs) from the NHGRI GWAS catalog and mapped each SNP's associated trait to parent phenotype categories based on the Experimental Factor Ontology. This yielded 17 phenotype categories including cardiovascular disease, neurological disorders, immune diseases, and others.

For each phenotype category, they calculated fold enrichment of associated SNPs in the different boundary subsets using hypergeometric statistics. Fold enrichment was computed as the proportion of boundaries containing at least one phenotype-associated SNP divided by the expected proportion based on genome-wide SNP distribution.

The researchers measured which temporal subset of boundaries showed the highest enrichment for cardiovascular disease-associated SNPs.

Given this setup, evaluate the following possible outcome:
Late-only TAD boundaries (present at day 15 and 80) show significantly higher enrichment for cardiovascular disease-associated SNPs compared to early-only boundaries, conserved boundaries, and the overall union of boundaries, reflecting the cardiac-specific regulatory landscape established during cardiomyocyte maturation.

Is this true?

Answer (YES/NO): NO